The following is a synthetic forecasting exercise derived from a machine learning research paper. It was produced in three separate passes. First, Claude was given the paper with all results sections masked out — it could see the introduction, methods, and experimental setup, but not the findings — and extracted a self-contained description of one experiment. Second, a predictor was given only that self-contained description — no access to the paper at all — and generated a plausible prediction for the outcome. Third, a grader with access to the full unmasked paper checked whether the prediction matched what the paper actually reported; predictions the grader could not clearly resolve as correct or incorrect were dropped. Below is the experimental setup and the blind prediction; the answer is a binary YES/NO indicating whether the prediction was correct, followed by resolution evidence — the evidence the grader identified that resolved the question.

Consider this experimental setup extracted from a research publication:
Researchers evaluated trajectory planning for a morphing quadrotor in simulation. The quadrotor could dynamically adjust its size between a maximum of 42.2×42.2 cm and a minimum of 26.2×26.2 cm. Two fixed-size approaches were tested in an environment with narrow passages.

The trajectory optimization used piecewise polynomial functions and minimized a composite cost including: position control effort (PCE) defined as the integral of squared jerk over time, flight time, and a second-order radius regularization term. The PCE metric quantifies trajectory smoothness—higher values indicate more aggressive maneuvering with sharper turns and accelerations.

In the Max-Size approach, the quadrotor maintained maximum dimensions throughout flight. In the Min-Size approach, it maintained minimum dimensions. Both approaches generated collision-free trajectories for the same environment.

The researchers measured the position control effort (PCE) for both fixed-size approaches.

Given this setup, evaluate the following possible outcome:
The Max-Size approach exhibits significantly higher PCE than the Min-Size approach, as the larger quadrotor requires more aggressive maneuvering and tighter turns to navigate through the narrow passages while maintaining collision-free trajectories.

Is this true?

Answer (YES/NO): YES